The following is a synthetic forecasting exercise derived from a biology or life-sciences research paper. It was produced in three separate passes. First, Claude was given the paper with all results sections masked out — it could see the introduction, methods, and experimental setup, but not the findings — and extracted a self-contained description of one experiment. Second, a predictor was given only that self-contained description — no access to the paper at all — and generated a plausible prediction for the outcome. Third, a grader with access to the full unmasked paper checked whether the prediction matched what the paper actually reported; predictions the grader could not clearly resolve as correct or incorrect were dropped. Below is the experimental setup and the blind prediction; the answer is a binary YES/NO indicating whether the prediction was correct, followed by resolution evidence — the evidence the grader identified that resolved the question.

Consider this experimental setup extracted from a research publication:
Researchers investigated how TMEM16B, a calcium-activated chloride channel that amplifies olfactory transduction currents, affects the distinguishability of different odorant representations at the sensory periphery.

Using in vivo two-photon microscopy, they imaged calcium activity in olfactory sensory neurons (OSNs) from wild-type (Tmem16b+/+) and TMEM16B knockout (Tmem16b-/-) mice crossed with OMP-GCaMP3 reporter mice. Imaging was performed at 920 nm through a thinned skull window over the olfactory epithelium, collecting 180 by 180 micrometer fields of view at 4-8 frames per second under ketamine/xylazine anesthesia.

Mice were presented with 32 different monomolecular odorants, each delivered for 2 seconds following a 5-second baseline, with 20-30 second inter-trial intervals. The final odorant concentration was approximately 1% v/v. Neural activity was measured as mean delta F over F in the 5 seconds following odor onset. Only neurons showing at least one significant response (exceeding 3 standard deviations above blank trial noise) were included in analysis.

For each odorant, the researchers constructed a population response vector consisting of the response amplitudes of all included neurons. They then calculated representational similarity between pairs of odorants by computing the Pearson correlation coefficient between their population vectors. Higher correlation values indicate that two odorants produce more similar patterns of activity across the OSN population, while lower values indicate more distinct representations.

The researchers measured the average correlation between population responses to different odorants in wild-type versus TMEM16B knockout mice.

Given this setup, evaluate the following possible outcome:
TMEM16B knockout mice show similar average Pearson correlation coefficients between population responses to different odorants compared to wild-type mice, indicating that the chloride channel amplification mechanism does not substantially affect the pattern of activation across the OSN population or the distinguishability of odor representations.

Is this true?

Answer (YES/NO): NO